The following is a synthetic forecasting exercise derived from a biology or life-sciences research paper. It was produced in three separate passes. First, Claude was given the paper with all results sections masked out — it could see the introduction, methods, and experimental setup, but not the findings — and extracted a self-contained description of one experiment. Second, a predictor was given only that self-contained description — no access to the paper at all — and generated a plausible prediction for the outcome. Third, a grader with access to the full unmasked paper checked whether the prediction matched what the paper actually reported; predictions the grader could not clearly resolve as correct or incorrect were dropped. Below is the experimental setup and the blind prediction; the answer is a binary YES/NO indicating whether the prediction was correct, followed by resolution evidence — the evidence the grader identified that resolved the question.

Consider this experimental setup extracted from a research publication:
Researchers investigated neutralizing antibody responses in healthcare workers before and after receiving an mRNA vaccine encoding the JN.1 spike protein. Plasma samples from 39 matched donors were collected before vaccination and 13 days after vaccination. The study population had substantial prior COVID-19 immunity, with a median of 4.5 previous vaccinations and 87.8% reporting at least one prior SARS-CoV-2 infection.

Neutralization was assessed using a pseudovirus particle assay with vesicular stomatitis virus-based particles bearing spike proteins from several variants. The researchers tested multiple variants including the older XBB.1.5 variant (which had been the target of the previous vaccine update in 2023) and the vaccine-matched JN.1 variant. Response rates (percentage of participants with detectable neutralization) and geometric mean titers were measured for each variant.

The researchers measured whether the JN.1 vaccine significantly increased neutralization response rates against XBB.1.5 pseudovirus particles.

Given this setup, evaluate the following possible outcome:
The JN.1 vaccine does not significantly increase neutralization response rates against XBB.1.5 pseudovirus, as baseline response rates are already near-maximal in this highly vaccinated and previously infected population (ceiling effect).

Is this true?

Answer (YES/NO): YES